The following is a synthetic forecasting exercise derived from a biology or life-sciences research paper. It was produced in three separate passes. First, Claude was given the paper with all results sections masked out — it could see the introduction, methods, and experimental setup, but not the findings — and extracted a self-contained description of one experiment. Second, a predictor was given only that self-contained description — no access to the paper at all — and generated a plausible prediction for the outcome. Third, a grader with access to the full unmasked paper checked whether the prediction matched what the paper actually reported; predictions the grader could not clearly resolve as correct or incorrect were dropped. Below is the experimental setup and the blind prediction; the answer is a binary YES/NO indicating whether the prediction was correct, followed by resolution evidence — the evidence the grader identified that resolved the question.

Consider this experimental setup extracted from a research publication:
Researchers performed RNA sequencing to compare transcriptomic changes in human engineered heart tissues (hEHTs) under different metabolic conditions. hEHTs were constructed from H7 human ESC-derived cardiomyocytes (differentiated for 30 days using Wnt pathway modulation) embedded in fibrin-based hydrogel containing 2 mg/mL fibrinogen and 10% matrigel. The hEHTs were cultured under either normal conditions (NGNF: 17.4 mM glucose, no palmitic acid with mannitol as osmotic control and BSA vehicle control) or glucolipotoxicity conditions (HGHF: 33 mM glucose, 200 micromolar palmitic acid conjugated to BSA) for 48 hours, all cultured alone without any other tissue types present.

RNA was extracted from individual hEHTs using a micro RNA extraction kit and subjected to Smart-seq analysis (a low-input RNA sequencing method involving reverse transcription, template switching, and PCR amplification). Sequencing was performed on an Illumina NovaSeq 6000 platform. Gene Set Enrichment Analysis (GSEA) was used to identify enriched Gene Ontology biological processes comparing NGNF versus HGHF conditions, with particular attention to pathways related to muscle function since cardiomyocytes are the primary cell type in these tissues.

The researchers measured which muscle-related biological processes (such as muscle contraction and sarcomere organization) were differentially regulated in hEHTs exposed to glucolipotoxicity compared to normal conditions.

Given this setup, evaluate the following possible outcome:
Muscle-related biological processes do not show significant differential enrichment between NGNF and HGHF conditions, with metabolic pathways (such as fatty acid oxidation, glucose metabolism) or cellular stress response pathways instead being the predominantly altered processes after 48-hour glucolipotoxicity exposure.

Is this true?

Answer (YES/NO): NO